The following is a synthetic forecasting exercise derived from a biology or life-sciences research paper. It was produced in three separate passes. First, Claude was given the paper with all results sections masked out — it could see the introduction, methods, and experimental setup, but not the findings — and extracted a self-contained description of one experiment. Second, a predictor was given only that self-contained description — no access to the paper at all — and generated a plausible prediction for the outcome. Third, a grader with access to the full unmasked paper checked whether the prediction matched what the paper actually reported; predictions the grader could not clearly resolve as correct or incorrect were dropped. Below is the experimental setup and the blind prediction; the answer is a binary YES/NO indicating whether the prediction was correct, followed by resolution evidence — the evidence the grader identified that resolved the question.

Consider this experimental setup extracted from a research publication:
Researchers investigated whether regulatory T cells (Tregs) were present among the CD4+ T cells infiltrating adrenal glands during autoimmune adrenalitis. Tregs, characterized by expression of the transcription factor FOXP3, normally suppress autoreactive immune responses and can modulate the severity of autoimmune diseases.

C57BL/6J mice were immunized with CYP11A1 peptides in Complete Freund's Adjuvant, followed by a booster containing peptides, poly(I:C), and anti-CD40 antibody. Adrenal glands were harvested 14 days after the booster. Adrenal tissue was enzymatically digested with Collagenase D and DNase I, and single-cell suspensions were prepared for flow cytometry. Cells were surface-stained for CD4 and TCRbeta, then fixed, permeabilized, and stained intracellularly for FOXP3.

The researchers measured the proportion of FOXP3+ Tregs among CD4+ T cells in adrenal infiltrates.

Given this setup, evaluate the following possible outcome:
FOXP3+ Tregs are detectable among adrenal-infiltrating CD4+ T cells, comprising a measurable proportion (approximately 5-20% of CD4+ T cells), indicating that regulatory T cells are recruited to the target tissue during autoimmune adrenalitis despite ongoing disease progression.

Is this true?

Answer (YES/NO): YES